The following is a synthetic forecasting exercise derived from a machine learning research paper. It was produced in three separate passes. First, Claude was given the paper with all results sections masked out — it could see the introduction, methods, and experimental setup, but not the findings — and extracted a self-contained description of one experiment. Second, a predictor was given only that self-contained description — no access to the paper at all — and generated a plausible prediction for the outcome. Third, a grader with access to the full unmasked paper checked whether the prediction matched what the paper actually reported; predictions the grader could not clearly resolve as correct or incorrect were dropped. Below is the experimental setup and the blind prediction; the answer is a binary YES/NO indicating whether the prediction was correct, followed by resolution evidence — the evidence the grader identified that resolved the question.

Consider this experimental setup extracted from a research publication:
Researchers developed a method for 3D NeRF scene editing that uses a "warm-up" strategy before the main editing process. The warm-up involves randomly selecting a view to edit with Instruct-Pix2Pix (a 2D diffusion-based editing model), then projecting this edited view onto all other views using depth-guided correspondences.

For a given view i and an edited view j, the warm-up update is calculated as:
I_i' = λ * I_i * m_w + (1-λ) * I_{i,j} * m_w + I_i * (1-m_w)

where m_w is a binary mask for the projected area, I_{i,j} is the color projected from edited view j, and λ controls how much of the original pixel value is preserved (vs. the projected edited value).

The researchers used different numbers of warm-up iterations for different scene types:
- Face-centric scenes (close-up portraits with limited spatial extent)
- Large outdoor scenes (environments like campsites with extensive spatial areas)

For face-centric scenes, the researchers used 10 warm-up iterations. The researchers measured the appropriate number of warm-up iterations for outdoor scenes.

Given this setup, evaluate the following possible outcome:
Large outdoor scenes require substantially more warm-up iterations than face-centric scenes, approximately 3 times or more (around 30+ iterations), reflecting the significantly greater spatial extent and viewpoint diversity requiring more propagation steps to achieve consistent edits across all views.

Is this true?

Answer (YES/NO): YES